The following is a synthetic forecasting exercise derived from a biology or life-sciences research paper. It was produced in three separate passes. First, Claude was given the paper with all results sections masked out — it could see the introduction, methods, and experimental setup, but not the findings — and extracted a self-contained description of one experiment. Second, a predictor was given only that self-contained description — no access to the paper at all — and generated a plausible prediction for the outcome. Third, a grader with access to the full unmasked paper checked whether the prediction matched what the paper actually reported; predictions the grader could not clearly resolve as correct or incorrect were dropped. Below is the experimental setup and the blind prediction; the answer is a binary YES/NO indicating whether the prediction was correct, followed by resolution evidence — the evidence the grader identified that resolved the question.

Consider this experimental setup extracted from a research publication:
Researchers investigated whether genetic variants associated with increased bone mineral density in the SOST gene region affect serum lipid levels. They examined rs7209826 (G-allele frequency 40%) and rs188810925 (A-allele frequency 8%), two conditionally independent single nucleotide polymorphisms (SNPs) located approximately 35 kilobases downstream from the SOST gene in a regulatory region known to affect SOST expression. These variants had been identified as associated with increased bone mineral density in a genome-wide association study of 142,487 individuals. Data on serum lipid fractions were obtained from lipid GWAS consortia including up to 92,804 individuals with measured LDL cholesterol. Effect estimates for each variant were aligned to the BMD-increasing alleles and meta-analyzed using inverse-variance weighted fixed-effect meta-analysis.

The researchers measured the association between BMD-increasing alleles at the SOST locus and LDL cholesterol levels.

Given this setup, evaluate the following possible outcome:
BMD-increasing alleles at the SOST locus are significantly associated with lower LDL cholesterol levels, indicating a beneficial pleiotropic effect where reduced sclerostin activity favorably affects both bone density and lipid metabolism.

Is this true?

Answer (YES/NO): NO